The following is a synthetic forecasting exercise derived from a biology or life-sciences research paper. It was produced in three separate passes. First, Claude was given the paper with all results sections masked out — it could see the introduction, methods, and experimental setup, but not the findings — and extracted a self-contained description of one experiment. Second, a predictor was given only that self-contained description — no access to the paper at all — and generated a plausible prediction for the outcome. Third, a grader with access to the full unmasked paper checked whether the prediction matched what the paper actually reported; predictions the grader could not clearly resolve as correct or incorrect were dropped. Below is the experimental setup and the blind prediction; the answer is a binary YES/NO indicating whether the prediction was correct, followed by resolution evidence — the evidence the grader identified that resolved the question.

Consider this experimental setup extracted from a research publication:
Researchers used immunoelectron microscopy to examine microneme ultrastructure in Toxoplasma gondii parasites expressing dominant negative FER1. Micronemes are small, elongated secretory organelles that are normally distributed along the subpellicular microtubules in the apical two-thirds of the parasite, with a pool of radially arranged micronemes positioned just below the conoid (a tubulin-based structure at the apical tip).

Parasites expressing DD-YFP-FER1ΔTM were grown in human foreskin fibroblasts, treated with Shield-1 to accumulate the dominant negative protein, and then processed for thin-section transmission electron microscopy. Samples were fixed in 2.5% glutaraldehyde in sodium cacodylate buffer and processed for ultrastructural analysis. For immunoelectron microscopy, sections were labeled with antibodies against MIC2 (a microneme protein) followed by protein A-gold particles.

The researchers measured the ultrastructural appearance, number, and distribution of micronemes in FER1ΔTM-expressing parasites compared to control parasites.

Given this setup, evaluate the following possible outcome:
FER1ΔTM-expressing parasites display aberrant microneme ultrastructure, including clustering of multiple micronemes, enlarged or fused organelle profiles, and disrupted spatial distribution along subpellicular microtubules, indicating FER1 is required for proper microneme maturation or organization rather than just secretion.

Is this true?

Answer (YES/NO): NO